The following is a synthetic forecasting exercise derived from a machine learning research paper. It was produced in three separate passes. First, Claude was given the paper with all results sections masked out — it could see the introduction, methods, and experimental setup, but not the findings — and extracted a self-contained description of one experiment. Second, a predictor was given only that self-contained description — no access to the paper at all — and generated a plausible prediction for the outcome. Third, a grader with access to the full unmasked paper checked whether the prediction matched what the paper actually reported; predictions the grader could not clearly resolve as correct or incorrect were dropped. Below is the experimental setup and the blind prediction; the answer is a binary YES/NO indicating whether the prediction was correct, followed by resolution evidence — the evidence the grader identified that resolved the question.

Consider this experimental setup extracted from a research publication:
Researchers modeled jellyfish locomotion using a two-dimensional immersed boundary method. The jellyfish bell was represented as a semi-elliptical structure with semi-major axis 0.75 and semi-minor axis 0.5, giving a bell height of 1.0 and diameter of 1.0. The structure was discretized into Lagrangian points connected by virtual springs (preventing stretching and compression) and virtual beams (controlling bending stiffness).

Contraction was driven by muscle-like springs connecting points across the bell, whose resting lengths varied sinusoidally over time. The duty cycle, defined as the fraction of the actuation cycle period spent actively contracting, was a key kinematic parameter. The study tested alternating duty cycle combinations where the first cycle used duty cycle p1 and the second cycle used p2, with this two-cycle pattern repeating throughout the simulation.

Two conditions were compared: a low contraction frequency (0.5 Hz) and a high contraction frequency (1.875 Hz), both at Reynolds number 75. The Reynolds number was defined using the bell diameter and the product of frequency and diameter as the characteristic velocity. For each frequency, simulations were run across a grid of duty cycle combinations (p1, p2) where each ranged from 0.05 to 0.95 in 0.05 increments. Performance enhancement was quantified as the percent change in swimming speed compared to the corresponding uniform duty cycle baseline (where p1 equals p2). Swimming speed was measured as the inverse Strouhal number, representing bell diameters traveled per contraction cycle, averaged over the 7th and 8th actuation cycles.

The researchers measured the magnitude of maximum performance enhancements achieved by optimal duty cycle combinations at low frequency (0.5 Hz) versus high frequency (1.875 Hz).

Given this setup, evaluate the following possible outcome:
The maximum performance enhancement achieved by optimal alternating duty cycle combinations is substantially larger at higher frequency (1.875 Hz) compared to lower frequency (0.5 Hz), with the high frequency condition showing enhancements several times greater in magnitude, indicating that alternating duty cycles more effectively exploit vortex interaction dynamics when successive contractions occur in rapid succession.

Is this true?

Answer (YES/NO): NO